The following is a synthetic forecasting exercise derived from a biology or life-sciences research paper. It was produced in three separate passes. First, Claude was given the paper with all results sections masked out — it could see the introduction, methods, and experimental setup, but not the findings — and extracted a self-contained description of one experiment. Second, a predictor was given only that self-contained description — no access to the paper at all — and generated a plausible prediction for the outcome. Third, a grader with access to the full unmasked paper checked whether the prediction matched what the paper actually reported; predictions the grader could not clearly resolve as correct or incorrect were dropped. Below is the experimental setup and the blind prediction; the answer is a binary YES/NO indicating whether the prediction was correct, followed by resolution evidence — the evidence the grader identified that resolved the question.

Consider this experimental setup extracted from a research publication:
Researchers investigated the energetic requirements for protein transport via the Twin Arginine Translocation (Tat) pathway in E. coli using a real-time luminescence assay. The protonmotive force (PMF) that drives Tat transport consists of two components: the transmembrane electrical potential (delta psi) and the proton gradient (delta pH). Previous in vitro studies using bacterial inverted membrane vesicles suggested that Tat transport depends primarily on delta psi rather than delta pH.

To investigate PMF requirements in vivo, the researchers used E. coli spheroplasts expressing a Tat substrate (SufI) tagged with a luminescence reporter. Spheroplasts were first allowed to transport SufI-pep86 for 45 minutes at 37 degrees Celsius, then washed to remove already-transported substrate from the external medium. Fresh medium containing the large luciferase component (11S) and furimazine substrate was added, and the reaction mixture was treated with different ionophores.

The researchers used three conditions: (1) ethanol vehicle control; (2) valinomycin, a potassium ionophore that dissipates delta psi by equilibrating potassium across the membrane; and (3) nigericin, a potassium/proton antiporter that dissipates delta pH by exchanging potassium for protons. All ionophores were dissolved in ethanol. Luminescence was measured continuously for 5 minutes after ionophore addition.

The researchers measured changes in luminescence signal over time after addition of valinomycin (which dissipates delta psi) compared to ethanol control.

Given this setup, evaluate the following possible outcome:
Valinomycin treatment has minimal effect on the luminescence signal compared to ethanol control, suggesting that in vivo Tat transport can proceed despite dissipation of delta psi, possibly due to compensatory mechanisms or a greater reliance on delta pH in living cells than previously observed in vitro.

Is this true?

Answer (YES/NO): NO